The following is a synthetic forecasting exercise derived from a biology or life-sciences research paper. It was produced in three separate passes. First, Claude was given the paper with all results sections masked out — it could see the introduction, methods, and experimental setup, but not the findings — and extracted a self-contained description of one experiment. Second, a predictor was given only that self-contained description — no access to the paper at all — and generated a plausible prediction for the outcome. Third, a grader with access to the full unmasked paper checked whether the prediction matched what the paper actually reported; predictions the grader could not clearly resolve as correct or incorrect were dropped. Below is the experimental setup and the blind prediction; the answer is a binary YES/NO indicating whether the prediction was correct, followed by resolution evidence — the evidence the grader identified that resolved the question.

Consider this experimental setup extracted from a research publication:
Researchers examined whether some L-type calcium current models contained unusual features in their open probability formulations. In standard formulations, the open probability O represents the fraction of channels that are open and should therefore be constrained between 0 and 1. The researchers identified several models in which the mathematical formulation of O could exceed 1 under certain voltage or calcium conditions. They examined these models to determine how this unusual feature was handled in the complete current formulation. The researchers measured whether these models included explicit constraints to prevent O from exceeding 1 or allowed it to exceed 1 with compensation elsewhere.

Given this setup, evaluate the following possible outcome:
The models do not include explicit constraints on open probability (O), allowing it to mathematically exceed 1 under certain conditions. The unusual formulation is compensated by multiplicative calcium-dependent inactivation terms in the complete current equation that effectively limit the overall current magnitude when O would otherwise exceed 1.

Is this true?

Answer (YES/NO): NO